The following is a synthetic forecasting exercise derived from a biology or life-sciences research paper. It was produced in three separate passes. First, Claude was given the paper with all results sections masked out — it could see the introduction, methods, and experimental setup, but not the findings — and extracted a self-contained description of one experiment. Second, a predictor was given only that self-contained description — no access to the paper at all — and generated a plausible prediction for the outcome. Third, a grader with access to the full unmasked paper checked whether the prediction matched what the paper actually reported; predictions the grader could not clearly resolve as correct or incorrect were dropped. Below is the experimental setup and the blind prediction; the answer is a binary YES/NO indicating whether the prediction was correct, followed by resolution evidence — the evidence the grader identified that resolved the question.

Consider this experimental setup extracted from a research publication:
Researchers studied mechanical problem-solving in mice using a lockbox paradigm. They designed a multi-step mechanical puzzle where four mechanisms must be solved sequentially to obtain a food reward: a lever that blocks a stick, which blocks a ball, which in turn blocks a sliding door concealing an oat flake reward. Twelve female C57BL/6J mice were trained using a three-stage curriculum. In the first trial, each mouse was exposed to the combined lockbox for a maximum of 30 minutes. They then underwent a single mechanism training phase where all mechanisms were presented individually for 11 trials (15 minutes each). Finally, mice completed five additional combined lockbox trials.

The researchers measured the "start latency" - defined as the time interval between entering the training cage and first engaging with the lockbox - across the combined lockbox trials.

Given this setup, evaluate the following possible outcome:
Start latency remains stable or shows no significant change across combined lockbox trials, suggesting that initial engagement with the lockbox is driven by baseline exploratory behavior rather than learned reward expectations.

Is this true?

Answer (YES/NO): NO